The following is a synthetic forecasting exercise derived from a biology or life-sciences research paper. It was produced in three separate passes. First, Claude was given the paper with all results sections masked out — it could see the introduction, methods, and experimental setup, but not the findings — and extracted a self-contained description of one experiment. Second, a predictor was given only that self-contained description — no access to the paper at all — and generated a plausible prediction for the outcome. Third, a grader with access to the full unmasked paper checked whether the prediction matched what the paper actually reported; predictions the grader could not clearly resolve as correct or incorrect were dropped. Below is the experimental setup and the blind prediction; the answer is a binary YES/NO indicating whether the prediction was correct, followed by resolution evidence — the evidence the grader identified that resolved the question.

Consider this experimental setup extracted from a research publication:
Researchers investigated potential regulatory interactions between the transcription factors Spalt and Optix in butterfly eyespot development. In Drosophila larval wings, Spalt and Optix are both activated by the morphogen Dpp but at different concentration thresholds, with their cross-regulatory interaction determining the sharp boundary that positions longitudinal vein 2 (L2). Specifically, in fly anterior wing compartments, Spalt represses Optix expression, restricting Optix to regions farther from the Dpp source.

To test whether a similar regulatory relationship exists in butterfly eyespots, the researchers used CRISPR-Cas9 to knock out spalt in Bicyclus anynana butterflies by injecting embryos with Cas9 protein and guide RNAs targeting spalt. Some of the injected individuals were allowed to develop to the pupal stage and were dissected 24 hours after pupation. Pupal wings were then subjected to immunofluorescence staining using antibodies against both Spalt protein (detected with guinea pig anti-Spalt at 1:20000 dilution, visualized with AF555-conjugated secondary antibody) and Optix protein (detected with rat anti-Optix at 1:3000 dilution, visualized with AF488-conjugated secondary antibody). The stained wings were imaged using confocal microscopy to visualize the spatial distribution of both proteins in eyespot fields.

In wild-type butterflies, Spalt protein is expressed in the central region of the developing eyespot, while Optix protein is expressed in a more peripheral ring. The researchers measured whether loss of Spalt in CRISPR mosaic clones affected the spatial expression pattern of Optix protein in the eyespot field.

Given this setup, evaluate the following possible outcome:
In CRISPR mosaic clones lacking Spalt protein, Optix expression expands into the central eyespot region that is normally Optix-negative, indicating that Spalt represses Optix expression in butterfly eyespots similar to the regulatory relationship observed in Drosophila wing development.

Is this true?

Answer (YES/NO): YES